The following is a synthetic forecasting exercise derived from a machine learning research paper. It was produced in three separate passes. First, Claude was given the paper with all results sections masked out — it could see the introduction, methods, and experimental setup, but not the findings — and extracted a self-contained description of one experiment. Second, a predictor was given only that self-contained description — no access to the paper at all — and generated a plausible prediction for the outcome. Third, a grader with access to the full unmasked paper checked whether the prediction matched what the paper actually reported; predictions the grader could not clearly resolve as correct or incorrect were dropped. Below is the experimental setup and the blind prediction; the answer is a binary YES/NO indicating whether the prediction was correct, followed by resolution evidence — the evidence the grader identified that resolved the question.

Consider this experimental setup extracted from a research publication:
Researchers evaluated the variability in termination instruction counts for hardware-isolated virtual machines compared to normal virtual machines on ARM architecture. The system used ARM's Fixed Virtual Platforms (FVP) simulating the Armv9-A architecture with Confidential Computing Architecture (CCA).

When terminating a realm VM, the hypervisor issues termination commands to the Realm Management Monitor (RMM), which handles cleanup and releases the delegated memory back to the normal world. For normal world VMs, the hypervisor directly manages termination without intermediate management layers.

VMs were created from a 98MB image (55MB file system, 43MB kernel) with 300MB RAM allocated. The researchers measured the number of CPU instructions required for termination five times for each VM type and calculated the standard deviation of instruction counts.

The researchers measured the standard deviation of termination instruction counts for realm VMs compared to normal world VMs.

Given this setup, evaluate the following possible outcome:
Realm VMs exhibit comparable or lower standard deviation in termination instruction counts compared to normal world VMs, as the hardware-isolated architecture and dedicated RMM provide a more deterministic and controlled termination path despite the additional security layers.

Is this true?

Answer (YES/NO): NO